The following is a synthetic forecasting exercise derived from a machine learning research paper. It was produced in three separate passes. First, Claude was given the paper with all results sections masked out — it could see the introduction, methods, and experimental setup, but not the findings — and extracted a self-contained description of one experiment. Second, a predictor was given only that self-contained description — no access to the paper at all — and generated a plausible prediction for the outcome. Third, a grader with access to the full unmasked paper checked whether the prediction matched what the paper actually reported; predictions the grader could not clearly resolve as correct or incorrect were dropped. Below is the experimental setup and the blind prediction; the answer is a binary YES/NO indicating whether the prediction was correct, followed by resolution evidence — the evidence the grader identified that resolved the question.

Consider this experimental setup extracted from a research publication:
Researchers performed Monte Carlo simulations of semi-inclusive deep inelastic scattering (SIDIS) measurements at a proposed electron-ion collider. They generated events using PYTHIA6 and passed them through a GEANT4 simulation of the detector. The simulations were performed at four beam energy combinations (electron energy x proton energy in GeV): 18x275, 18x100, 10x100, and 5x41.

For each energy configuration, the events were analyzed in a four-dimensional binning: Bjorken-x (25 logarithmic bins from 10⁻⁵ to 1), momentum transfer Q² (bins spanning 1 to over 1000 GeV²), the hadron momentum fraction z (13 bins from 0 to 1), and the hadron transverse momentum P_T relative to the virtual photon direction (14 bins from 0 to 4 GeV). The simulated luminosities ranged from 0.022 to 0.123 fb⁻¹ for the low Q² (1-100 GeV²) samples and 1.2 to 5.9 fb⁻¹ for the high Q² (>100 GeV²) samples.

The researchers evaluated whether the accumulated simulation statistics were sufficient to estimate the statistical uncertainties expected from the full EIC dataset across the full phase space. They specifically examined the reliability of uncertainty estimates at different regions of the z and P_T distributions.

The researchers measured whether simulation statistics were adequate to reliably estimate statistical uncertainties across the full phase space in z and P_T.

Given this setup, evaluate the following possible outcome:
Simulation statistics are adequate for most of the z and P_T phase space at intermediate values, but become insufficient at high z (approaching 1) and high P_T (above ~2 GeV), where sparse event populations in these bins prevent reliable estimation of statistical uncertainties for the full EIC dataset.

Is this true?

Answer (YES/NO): YES